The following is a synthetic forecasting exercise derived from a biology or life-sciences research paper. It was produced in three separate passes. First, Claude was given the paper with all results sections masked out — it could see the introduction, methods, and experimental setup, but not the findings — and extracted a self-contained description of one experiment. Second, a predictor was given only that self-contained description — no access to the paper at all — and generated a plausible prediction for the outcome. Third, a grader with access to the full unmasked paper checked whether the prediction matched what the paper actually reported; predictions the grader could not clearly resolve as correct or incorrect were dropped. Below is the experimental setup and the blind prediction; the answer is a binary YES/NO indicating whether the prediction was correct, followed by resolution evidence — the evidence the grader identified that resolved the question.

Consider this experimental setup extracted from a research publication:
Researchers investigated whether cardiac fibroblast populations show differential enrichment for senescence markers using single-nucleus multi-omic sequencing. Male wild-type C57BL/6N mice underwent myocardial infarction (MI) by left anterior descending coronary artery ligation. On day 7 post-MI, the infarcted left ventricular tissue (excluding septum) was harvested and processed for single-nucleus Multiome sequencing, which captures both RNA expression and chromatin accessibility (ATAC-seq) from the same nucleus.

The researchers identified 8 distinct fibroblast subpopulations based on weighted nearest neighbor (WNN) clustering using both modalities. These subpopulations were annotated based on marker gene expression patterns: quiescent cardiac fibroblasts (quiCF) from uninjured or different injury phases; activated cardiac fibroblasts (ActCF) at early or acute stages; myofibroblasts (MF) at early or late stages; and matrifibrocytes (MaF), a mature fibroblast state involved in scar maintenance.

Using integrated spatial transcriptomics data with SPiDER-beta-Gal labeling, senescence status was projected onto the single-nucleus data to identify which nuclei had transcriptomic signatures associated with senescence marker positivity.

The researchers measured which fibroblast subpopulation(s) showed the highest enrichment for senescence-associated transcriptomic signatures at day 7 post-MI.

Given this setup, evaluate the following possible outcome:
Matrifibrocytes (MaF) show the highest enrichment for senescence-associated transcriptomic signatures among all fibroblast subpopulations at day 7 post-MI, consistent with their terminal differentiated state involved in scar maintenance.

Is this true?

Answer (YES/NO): NO